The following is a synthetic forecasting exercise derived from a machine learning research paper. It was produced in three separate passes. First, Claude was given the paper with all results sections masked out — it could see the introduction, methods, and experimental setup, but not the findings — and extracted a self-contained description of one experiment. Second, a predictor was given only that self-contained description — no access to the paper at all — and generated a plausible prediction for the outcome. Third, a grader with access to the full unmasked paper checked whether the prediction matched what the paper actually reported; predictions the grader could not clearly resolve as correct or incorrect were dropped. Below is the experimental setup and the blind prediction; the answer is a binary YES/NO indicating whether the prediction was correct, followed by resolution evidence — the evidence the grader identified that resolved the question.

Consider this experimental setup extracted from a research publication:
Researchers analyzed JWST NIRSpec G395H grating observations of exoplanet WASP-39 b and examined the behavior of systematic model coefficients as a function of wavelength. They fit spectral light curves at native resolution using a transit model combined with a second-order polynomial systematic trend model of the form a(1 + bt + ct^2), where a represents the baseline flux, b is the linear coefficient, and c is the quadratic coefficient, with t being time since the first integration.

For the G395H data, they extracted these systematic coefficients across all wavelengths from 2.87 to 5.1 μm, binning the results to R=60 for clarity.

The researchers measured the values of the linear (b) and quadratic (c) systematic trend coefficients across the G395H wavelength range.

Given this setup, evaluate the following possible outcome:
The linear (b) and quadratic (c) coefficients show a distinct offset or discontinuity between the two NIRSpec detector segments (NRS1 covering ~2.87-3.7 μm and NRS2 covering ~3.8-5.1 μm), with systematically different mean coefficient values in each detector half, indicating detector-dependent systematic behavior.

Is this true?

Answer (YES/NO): NO